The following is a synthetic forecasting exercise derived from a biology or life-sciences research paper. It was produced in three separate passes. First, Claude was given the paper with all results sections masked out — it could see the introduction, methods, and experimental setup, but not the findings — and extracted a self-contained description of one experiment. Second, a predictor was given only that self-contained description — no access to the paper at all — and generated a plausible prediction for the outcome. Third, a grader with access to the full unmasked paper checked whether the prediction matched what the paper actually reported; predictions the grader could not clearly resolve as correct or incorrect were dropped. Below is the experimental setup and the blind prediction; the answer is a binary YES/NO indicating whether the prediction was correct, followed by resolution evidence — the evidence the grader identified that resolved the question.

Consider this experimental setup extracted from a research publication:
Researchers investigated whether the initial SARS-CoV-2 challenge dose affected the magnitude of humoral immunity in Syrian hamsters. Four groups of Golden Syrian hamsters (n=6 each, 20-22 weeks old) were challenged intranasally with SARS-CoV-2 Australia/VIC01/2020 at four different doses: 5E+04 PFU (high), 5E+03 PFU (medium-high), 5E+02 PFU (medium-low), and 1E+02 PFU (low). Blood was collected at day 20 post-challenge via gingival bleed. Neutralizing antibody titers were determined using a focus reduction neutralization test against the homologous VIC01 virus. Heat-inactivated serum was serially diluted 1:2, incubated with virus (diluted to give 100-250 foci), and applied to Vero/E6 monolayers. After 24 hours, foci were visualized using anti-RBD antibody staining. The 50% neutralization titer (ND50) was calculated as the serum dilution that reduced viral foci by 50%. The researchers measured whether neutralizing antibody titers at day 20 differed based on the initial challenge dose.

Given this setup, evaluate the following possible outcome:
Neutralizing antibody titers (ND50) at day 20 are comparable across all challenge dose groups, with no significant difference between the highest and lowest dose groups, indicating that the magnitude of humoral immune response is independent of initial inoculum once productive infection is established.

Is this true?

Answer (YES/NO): YES